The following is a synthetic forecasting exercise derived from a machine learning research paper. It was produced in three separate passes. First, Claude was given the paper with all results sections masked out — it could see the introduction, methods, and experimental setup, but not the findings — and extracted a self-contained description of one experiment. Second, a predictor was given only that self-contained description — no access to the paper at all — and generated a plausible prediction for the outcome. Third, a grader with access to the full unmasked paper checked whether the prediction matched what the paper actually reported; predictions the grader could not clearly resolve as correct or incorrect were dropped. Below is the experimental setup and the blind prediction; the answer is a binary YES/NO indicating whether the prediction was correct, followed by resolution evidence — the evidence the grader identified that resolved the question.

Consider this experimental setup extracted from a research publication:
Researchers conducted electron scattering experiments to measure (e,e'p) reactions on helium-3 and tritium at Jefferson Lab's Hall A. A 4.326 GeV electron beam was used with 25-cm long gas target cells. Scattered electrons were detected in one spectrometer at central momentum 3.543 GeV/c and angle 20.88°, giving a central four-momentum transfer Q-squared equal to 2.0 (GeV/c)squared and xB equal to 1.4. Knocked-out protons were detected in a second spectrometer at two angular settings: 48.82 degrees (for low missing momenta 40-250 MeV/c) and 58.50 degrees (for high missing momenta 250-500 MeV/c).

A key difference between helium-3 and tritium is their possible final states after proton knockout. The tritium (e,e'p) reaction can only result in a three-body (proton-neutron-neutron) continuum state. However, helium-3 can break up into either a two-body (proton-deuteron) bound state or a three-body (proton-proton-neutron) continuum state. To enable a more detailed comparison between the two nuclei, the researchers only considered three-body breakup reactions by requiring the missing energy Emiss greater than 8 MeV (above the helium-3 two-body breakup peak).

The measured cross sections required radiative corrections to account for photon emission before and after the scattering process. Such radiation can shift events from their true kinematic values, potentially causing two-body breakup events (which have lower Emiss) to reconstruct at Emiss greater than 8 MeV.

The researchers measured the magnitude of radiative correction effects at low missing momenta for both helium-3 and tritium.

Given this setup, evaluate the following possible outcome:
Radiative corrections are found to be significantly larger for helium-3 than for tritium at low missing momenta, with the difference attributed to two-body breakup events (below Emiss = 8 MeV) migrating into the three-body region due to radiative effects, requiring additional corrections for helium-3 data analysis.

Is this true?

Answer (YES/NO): YES